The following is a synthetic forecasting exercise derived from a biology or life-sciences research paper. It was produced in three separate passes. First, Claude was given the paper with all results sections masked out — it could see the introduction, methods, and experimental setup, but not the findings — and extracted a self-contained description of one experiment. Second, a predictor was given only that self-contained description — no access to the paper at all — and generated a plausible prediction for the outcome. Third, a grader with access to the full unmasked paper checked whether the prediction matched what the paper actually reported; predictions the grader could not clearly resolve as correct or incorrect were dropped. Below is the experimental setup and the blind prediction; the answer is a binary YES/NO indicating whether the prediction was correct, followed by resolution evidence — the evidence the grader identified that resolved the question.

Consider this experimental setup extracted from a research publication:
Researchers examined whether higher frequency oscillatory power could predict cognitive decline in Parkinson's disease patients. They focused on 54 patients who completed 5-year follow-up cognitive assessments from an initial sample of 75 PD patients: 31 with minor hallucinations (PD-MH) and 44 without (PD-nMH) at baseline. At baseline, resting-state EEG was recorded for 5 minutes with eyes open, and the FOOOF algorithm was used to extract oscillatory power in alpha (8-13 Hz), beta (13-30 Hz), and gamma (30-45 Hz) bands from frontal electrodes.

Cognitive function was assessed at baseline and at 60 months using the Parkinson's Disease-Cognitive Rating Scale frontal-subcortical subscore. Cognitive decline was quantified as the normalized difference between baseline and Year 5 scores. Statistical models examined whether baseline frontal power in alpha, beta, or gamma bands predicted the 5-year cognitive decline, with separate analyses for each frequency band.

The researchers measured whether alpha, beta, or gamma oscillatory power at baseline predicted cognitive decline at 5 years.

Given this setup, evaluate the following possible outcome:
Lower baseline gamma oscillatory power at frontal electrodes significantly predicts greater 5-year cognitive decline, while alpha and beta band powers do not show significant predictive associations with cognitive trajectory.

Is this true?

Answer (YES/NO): NO